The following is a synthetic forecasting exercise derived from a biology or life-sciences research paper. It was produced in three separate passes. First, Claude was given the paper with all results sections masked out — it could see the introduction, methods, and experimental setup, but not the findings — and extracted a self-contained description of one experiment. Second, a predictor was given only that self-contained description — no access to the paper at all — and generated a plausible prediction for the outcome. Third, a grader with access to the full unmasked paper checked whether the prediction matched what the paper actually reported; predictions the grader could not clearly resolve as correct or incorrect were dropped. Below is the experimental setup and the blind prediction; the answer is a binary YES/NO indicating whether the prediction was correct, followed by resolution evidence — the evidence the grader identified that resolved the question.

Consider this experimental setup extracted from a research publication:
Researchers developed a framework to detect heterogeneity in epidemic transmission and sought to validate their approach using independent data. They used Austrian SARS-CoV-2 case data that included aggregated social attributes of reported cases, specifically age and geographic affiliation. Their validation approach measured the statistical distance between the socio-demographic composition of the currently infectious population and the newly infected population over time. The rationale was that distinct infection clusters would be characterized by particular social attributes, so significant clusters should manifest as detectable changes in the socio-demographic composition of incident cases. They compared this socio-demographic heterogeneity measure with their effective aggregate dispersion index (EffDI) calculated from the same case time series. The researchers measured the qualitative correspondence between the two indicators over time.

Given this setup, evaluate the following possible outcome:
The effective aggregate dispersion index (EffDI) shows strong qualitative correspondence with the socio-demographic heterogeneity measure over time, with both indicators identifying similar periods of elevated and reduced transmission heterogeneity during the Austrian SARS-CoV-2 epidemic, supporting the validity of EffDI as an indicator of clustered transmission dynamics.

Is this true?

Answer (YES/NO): YES